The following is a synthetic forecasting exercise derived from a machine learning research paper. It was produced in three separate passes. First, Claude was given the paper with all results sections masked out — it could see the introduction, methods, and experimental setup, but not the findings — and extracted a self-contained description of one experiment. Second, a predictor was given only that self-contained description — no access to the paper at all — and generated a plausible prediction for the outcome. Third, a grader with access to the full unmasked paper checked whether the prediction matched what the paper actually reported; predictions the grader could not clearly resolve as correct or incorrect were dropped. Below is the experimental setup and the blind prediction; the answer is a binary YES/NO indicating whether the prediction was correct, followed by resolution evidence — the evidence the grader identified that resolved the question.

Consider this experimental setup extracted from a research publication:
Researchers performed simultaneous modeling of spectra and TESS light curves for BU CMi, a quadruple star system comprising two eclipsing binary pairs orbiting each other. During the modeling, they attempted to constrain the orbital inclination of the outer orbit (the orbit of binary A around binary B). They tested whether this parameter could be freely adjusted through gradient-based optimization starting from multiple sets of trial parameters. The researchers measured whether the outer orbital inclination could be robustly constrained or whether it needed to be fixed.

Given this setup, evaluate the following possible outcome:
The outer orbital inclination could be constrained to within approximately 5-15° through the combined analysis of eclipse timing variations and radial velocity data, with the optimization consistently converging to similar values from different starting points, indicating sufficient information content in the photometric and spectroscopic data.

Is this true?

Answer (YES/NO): NO